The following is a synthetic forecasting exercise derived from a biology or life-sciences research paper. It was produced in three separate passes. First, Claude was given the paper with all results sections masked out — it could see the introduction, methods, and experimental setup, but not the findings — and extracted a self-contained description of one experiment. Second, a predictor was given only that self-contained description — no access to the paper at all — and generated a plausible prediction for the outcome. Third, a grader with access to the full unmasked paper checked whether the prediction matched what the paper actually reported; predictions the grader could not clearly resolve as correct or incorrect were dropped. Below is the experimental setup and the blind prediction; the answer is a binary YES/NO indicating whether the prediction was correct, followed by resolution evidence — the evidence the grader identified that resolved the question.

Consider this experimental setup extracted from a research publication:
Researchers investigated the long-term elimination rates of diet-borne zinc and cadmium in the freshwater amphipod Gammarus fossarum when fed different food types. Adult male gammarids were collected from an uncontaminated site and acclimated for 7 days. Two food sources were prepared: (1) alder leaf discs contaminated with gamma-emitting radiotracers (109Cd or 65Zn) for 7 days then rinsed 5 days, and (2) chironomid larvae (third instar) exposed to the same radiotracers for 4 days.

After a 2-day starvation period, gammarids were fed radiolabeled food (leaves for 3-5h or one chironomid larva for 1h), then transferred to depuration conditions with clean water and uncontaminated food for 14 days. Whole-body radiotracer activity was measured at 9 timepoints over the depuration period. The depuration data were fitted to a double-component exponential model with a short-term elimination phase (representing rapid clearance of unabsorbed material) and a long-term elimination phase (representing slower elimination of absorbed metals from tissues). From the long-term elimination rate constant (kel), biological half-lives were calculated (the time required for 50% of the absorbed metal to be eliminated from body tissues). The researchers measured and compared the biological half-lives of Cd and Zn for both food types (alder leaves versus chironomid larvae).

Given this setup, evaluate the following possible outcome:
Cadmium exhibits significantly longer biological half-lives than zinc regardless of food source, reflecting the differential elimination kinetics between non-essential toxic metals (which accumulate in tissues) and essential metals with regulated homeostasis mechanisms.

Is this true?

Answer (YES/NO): NO